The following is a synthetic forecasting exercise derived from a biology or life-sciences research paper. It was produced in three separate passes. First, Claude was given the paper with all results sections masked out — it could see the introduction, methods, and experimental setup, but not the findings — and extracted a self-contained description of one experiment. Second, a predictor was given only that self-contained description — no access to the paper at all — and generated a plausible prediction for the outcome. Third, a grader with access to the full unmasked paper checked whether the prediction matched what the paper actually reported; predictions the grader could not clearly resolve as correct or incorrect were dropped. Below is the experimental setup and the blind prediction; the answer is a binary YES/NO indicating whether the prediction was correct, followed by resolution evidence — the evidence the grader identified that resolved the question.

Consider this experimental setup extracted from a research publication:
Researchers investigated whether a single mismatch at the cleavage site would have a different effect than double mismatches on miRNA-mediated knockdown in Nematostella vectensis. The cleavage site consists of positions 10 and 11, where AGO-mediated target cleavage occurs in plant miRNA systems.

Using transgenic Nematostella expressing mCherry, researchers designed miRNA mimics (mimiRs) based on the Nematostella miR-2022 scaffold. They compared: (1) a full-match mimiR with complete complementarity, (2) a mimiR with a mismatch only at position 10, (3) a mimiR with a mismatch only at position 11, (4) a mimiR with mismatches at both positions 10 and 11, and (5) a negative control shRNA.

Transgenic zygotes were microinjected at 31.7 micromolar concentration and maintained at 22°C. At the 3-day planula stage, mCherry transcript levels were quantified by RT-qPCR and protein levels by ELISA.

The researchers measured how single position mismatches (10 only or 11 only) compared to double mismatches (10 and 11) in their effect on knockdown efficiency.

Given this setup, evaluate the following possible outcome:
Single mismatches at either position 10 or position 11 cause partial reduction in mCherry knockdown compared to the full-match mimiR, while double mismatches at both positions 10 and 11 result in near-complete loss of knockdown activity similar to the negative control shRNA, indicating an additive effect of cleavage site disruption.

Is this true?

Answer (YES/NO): YES